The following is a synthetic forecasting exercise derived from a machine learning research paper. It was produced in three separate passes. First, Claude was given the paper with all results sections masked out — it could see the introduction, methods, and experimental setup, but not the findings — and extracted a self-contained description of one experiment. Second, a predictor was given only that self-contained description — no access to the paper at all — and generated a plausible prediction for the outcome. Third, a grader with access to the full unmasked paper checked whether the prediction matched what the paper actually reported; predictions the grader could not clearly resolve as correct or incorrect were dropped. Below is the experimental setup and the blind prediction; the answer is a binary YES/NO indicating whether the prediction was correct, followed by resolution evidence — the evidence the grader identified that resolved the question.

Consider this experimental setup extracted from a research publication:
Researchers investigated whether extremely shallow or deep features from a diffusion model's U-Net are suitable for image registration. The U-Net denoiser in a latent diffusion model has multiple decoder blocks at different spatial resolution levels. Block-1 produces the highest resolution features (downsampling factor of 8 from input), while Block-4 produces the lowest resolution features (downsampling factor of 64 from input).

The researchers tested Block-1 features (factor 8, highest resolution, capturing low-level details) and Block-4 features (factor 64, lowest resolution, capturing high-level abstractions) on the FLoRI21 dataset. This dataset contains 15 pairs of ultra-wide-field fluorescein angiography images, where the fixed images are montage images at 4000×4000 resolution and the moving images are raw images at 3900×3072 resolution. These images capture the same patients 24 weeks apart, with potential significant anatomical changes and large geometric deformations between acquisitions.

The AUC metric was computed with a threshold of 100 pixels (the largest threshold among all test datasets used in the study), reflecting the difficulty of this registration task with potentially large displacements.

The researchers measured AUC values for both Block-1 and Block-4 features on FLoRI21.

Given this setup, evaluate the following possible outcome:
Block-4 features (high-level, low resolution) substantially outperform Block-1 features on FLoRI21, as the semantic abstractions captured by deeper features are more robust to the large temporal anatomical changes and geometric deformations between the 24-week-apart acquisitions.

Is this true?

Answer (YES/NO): NO